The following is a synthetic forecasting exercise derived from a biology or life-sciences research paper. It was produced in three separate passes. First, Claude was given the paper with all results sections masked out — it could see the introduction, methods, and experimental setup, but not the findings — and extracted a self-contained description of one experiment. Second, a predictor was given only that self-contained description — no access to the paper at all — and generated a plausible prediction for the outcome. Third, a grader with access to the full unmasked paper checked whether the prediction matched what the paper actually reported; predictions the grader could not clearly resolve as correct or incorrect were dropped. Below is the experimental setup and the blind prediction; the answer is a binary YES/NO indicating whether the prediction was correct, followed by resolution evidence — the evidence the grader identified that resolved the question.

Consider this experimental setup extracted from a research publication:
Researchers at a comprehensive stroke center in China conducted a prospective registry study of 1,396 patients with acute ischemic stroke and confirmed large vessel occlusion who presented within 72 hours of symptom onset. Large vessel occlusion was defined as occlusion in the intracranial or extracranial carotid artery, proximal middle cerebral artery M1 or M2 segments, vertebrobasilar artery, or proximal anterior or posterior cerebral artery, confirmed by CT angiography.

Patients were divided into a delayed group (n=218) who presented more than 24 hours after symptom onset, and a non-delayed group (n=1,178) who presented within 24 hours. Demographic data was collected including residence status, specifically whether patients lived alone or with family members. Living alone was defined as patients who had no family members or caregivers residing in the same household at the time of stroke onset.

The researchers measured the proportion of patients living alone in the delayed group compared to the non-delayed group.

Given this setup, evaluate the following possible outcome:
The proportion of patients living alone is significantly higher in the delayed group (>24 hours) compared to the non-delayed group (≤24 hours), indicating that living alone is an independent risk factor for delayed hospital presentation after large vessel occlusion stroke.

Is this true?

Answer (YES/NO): YES